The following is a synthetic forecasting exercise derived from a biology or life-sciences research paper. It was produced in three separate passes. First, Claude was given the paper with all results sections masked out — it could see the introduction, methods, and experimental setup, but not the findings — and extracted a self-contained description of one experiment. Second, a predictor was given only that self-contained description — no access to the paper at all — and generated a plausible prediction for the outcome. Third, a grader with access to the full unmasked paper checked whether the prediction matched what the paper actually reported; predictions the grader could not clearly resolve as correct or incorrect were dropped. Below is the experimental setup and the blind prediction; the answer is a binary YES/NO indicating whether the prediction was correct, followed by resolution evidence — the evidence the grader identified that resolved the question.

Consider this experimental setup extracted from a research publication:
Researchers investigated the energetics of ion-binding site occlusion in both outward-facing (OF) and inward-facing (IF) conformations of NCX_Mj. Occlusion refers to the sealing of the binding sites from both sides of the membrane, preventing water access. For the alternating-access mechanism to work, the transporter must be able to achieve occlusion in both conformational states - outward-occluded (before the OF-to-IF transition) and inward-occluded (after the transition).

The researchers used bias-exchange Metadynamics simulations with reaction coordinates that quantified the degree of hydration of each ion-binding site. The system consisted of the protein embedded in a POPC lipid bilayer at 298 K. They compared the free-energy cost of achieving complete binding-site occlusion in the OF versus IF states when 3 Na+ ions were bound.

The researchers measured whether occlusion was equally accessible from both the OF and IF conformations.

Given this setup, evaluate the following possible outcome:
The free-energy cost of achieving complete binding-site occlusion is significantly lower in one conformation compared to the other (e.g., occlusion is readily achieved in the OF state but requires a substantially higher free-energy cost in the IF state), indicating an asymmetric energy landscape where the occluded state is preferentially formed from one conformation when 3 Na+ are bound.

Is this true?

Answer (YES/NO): NO